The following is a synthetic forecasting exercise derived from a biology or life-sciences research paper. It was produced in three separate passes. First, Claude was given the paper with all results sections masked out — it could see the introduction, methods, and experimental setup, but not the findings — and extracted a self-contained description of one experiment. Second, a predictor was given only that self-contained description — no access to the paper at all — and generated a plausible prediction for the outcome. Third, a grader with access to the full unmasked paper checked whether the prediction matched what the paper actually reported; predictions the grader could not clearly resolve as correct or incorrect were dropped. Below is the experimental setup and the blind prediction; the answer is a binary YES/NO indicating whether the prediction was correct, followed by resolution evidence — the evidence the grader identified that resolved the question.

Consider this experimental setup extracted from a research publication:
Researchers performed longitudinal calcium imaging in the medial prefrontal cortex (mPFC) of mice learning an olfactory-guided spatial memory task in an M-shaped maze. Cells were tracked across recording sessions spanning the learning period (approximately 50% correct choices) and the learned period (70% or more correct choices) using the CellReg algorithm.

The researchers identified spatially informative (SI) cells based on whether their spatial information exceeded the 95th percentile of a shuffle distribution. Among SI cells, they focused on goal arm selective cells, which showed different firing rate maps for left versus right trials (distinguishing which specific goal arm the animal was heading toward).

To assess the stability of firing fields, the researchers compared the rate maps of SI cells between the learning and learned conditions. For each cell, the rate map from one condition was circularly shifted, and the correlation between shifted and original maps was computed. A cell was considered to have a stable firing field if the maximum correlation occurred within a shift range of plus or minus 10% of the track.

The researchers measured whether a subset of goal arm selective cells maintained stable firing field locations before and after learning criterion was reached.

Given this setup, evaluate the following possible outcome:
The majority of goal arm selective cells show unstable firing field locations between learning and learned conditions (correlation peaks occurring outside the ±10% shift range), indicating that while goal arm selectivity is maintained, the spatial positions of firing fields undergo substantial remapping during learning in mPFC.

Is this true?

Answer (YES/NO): YES